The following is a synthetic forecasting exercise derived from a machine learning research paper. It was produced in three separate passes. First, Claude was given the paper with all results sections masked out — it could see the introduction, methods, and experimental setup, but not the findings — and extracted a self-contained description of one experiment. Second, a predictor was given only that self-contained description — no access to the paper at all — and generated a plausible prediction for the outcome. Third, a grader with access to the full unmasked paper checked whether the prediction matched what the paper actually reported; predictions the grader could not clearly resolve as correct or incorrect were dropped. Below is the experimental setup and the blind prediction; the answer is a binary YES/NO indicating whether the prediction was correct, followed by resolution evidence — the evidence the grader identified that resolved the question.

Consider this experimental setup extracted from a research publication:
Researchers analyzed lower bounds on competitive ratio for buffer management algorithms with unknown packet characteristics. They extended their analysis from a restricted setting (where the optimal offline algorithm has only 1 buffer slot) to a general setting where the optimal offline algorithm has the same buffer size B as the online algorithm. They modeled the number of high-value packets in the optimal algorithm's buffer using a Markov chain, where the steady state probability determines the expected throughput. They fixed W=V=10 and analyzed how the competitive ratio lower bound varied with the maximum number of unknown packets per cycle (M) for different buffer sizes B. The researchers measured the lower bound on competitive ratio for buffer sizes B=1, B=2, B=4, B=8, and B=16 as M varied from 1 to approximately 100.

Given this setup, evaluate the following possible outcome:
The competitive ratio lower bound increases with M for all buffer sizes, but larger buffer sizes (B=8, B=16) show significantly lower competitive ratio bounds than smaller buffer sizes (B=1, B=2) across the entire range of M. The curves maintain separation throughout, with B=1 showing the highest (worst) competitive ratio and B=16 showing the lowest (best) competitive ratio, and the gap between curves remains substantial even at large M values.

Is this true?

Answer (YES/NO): NO